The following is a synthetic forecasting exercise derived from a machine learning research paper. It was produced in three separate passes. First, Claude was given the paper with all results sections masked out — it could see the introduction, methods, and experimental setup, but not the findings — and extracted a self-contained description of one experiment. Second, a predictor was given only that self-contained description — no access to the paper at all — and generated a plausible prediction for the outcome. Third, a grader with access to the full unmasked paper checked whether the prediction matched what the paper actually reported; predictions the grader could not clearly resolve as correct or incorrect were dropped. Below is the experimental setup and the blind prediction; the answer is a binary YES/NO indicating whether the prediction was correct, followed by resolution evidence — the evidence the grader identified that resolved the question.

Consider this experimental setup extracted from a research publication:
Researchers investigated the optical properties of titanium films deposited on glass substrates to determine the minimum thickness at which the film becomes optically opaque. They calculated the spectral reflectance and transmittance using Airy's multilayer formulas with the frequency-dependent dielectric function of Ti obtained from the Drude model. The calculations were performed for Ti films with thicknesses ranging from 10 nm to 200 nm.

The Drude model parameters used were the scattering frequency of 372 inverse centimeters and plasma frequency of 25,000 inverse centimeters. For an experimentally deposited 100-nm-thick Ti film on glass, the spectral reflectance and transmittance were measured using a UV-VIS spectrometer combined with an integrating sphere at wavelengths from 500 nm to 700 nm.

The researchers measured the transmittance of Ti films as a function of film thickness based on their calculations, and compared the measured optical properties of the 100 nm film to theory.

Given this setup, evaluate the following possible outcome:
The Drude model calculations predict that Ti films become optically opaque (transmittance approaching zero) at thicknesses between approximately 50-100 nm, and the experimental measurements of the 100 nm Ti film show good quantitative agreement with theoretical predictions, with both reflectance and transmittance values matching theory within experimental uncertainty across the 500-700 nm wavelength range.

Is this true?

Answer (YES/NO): NO